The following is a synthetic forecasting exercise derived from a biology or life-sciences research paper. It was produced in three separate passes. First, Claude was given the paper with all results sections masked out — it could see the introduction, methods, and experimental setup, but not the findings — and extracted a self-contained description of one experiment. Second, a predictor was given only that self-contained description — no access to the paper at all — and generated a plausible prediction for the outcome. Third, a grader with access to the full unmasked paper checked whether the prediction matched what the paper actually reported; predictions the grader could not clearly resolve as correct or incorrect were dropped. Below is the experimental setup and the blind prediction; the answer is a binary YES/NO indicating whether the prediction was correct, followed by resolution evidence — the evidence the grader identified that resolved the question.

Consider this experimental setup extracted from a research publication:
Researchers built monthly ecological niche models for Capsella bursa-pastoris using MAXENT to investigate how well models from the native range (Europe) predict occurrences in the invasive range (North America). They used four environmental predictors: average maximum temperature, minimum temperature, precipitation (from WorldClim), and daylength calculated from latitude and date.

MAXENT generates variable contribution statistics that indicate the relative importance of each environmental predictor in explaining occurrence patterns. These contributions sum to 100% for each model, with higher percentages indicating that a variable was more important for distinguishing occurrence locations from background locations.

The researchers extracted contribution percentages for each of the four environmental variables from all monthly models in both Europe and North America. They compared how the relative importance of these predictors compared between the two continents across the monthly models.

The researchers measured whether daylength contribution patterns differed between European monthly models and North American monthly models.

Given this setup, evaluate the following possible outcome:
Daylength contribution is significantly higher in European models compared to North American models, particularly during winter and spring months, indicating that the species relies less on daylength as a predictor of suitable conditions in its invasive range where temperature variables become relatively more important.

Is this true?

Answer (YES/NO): NO